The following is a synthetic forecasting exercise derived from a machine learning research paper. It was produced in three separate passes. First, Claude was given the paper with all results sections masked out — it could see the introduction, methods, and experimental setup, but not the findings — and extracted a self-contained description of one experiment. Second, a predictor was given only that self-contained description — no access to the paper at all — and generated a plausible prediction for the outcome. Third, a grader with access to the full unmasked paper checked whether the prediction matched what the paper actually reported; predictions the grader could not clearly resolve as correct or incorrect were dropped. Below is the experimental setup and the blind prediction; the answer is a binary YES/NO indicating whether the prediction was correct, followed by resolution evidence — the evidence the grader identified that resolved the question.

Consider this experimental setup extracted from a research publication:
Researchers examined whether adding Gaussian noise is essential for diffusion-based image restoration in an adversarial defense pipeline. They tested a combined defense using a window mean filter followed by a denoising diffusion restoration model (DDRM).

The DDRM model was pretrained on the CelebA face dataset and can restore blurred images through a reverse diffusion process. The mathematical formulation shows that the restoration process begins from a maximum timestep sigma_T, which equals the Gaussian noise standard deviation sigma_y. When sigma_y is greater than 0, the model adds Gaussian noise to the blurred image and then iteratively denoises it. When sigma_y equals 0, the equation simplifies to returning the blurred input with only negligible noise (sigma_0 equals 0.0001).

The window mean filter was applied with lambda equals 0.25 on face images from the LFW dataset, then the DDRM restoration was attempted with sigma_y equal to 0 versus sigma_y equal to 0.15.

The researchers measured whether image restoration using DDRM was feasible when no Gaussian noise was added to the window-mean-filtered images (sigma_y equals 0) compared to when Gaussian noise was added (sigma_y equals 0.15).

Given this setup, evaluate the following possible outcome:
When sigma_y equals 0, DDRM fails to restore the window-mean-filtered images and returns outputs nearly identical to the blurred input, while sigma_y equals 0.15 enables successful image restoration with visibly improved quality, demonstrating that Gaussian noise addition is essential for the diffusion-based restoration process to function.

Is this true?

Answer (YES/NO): YES